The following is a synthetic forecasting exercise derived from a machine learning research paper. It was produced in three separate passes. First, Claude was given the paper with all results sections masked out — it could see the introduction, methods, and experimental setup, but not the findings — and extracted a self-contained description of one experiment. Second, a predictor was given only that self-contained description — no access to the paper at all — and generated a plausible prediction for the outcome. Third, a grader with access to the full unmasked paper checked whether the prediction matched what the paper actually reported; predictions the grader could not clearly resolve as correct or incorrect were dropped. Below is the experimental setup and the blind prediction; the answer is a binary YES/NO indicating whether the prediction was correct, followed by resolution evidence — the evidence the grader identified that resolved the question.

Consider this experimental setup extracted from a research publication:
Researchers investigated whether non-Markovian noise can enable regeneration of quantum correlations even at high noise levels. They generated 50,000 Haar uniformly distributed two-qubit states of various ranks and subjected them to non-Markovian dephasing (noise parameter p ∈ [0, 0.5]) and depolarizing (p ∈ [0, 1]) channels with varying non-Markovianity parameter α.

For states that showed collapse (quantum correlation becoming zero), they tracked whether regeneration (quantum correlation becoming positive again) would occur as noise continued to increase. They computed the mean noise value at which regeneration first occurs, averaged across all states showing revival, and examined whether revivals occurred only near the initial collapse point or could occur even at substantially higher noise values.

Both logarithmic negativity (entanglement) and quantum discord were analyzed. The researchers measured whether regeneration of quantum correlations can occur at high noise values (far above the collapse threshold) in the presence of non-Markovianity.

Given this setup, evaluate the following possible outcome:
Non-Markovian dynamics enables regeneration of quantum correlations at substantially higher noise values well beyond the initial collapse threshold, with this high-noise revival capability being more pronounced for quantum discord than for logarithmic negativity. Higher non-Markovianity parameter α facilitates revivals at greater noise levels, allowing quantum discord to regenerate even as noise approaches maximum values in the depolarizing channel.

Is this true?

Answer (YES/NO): NO